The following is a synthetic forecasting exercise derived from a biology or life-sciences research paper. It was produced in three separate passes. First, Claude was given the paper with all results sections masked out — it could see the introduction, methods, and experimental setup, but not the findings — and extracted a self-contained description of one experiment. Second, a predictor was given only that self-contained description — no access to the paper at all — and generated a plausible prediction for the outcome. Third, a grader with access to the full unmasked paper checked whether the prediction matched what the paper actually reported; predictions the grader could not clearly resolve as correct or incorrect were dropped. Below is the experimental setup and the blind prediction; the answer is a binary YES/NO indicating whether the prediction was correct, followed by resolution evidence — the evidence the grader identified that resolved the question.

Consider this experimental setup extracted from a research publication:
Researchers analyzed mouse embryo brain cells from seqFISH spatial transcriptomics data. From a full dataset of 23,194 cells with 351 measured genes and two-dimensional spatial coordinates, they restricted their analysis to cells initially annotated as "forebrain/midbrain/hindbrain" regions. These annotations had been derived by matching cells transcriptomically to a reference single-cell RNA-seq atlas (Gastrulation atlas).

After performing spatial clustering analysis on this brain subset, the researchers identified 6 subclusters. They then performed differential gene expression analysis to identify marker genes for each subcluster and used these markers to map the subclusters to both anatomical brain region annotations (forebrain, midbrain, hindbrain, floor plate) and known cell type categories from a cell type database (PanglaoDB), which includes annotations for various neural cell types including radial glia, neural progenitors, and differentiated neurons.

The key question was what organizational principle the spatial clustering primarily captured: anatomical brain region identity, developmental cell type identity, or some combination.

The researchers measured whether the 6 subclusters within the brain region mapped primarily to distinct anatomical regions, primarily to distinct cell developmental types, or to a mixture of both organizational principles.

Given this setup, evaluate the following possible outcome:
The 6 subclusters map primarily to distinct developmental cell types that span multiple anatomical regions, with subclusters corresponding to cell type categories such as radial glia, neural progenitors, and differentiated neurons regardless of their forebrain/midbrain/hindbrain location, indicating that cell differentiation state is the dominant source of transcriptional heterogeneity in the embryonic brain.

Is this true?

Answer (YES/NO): NO